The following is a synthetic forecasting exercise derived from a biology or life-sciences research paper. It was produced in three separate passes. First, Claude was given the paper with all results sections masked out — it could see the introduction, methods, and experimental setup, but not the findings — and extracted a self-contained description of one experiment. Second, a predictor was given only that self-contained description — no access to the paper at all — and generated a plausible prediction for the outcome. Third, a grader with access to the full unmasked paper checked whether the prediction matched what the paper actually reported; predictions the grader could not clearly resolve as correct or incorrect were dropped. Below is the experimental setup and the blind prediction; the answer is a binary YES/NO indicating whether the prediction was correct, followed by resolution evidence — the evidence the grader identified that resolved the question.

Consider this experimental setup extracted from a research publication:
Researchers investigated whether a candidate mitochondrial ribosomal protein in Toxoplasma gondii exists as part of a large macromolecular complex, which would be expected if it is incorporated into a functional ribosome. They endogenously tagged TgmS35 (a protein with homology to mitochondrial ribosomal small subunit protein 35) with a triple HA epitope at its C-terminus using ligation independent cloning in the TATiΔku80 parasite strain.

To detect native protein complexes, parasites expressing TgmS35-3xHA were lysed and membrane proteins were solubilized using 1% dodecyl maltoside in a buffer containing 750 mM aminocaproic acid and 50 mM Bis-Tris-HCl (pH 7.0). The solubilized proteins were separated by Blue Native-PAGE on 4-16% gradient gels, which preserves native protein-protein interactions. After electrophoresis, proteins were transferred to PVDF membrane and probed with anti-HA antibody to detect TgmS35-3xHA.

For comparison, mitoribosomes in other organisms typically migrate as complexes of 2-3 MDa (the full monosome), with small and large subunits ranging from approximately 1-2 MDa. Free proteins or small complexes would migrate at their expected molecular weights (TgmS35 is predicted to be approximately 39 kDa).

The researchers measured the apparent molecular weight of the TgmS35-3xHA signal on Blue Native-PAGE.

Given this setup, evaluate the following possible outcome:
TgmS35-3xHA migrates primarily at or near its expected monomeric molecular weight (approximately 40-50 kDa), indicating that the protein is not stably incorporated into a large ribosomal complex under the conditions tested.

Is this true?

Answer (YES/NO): NO